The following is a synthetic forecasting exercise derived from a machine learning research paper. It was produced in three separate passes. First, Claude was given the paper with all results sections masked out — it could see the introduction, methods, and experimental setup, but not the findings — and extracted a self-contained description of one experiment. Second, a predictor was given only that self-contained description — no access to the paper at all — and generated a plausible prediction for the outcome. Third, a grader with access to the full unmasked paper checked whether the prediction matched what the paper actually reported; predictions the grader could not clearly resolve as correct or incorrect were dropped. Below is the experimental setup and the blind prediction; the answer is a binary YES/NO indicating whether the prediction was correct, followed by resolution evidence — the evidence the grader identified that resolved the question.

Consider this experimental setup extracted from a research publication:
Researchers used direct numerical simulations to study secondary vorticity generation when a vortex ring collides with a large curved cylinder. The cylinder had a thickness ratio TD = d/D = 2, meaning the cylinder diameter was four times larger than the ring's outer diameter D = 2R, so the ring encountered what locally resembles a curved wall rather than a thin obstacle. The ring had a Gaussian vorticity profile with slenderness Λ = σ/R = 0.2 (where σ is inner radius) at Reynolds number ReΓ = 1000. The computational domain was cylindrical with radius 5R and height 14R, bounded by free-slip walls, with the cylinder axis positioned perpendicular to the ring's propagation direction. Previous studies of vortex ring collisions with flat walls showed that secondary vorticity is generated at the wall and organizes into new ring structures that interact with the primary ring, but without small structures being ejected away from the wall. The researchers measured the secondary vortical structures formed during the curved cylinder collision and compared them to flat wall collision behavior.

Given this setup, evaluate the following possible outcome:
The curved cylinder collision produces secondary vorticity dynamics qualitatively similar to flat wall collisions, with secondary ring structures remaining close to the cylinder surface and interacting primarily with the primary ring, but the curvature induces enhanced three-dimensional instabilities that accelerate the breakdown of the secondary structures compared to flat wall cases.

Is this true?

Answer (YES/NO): NO